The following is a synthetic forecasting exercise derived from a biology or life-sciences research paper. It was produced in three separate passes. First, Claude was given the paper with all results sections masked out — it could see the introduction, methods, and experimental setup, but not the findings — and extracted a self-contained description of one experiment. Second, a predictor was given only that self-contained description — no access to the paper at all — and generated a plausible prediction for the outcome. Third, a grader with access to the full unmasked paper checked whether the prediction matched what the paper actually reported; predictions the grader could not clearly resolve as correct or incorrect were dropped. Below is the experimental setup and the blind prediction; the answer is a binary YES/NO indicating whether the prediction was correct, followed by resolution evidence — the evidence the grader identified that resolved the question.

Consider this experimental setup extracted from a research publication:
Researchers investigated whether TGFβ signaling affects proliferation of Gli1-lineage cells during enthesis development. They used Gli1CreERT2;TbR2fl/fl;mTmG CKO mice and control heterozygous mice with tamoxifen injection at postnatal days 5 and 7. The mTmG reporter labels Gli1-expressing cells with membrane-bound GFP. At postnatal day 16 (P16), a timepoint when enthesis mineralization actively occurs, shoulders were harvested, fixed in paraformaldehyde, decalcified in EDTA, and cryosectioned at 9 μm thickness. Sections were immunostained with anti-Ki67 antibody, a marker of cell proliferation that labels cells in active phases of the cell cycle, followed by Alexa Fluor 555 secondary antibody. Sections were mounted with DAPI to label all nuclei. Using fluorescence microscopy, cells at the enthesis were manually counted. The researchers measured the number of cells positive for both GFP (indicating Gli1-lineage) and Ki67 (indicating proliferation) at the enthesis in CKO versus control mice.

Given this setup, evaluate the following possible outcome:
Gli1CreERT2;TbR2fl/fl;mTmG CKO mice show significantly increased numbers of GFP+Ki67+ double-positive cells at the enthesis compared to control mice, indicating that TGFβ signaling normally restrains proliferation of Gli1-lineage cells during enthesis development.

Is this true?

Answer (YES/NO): NO